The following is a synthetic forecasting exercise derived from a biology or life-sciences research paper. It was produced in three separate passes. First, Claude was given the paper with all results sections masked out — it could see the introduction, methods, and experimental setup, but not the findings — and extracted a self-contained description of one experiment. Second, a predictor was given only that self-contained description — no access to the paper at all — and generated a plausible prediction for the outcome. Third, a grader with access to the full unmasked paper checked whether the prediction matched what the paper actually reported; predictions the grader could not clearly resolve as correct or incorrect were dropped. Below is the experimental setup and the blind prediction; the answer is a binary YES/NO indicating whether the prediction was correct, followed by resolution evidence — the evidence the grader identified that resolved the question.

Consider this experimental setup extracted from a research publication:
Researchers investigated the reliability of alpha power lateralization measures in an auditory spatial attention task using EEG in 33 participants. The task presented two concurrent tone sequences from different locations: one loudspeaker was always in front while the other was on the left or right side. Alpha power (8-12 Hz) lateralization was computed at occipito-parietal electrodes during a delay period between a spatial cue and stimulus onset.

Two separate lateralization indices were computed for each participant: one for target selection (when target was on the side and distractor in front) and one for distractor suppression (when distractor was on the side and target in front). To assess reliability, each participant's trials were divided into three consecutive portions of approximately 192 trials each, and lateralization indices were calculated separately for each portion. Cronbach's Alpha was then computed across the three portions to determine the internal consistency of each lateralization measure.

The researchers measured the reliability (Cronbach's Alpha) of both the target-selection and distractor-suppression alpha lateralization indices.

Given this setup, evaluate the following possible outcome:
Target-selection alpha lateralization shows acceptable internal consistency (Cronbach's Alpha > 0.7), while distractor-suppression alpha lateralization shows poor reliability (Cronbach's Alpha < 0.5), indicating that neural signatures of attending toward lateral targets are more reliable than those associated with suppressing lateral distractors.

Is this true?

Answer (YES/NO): NO